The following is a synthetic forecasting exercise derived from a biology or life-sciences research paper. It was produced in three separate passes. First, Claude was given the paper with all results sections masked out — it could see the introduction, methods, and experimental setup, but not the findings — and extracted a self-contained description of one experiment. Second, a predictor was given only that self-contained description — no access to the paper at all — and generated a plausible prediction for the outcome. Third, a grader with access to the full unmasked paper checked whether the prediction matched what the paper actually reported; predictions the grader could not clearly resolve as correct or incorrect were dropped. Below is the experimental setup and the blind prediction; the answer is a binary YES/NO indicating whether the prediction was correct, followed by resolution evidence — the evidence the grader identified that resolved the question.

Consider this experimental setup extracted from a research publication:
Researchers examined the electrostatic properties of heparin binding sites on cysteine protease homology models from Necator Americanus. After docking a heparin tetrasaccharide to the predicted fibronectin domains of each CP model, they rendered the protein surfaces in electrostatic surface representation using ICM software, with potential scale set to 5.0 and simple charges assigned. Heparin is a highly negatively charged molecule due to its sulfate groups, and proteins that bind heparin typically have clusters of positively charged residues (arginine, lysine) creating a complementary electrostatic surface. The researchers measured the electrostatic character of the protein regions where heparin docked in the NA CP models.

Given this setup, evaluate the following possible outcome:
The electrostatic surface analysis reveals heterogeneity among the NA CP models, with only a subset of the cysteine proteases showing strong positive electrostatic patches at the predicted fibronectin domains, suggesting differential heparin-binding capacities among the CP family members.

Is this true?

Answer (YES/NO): NO